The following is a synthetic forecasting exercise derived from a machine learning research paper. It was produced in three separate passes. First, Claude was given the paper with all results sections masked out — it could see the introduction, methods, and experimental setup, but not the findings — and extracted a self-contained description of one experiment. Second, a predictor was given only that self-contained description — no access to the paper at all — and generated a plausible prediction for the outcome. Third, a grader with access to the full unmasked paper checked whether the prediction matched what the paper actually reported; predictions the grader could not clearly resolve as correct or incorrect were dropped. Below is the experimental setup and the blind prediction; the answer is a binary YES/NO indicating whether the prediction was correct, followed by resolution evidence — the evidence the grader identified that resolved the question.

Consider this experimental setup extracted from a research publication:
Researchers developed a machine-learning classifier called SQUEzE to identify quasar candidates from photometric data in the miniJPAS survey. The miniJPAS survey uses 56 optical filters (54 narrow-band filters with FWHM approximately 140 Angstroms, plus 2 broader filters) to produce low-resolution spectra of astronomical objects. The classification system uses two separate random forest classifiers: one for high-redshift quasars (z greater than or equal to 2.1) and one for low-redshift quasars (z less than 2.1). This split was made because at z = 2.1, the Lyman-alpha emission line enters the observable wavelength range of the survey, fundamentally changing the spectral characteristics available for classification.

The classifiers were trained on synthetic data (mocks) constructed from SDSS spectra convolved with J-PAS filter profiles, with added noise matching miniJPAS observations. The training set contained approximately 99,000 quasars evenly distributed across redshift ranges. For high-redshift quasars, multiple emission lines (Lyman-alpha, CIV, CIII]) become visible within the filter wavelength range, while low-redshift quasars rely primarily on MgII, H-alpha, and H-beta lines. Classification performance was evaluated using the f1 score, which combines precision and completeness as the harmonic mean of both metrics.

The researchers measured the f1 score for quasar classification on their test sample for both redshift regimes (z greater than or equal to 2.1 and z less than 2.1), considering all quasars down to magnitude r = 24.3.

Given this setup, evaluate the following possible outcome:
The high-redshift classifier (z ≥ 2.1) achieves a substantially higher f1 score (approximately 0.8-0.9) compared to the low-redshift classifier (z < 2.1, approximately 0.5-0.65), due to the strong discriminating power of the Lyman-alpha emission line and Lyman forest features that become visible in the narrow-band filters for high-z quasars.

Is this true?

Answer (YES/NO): NO